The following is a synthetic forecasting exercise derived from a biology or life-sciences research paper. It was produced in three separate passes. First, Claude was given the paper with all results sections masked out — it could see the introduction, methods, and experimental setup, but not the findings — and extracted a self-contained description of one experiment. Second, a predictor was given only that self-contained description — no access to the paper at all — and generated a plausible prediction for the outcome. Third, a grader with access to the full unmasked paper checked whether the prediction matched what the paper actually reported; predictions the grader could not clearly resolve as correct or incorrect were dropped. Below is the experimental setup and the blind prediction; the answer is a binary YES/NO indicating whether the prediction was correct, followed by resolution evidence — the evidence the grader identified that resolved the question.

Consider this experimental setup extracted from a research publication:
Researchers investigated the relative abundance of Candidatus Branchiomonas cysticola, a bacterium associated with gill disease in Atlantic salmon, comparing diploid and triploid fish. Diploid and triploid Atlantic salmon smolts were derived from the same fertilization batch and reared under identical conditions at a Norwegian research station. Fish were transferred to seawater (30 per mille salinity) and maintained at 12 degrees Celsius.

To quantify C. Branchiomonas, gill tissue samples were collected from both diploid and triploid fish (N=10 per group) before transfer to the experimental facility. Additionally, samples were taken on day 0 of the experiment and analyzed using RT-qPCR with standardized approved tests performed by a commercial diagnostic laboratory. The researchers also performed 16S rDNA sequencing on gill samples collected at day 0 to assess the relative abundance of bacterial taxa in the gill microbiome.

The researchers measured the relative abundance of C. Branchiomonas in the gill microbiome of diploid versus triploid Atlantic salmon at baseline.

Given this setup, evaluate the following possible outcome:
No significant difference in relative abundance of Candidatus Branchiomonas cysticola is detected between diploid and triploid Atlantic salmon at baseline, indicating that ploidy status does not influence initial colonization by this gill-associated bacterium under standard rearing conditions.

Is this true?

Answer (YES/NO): NO